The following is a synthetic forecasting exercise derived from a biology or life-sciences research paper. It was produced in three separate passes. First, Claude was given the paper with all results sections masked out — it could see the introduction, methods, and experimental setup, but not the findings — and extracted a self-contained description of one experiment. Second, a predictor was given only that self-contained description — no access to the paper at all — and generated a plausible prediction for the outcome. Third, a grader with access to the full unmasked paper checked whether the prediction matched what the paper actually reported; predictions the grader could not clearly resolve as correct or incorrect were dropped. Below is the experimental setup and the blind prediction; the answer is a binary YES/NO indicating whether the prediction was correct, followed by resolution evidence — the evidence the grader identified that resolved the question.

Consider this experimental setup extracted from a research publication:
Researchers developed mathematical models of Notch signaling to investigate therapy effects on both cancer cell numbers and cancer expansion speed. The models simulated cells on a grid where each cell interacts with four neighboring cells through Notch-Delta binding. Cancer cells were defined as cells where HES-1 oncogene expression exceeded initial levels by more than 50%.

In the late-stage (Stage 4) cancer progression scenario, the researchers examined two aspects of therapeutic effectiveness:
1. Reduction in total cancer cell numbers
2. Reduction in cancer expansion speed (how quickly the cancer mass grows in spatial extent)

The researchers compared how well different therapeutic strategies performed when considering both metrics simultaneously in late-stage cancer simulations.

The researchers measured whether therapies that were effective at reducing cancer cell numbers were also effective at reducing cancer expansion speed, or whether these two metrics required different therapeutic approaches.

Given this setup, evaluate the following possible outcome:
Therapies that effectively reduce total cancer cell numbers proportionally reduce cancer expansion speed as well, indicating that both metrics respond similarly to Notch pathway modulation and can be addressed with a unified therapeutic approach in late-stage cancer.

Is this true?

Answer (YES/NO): NO